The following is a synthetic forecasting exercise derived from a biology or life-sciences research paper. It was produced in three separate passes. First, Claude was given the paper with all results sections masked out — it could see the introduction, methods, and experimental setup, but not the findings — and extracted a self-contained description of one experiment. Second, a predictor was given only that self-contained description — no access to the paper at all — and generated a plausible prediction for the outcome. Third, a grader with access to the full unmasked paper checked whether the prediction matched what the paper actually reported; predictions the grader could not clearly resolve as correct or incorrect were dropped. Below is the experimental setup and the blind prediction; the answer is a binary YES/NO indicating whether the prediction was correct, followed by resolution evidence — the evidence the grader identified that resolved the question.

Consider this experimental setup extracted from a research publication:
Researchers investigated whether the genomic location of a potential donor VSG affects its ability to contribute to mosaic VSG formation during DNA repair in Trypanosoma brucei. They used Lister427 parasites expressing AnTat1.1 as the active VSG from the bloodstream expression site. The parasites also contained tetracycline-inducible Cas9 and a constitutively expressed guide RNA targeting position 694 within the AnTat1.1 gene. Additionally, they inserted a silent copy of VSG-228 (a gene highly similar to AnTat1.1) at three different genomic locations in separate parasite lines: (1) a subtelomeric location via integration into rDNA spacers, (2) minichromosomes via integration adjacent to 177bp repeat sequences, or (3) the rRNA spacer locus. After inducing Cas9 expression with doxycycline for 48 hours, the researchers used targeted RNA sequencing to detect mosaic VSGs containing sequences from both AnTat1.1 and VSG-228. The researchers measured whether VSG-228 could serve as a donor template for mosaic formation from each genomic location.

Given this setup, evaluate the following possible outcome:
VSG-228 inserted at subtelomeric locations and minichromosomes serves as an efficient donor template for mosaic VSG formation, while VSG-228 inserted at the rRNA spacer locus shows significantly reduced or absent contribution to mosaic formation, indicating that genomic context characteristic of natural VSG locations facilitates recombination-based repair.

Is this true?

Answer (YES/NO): NO